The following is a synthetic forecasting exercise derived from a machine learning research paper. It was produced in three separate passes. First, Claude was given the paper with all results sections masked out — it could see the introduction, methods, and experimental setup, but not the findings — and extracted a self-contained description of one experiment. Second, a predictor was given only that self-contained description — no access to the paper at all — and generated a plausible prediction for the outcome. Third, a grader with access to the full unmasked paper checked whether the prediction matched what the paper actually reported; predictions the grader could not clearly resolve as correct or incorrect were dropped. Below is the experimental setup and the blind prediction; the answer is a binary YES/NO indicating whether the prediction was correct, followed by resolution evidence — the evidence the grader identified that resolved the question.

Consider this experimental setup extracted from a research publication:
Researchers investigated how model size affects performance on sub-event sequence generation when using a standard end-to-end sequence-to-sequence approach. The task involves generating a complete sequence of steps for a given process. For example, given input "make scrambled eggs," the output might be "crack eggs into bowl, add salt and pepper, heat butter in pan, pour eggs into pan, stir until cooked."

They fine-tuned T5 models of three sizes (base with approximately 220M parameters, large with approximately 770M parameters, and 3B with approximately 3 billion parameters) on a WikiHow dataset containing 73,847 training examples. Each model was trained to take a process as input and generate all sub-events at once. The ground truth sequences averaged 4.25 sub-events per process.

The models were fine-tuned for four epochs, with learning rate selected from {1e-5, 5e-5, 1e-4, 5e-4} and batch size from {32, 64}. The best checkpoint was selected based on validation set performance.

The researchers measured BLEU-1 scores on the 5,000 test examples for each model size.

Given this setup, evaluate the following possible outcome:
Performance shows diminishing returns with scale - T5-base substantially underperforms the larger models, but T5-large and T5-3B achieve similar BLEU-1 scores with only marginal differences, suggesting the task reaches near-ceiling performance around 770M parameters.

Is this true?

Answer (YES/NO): NO